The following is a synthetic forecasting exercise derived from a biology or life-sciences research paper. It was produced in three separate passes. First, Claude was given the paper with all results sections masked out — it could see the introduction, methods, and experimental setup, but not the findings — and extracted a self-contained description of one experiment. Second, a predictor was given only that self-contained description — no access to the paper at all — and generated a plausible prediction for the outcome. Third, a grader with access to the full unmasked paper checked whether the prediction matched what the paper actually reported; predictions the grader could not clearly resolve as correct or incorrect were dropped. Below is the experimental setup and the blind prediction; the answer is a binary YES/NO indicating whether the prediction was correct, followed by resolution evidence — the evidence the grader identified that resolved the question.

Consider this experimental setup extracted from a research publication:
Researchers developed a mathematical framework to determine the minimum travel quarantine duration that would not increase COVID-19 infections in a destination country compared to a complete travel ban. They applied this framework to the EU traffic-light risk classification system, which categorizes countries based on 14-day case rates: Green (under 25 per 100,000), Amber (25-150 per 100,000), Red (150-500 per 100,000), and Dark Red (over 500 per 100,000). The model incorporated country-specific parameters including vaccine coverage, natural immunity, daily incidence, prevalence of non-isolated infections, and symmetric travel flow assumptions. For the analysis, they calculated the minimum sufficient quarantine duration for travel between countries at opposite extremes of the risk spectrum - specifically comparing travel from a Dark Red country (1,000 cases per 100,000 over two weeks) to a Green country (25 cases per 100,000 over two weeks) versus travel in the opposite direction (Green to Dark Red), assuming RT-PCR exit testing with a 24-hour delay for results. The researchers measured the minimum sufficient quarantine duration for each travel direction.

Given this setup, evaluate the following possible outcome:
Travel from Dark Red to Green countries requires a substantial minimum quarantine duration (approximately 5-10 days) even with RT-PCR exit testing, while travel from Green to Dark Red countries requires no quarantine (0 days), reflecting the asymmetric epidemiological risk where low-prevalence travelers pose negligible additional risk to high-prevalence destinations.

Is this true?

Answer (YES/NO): NO